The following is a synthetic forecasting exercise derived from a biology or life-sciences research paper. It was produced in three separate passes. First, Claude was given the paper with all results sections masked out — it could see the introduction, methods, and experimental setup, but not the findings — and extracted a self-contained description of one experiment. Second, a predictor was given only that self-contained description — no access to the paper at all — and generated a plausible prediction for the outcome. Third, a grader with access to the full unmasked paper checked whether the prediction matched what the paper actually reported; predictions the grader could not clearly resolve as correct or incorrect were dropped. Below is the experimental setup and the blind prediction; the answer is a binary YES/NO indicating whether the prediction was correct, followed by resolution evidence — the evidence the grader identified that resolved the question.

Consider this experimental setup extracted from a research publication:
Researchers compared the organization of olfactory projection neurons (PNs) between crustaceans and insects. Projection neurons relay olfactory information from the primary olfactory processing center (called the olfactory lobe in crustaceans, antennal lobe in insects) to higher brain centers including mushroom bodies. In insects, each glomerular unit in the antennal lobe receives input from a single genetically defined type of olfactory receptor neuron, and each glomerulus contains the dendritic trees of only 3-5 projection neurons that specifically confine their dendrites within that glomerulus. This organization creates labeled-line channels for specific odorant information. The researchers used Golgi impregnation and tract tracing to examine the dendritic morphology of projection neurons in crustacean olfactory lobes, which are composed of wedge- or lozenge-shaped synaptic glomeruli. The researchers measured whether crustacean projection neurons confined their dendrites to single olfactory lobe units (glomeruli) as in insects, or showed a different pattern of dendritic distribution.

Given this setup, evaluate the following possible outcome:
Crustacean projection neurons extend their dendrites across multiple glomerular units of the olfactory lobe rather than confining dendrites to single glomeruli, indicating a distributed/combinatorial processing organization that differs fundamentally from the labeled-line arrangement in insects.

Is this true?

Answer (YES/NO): YES